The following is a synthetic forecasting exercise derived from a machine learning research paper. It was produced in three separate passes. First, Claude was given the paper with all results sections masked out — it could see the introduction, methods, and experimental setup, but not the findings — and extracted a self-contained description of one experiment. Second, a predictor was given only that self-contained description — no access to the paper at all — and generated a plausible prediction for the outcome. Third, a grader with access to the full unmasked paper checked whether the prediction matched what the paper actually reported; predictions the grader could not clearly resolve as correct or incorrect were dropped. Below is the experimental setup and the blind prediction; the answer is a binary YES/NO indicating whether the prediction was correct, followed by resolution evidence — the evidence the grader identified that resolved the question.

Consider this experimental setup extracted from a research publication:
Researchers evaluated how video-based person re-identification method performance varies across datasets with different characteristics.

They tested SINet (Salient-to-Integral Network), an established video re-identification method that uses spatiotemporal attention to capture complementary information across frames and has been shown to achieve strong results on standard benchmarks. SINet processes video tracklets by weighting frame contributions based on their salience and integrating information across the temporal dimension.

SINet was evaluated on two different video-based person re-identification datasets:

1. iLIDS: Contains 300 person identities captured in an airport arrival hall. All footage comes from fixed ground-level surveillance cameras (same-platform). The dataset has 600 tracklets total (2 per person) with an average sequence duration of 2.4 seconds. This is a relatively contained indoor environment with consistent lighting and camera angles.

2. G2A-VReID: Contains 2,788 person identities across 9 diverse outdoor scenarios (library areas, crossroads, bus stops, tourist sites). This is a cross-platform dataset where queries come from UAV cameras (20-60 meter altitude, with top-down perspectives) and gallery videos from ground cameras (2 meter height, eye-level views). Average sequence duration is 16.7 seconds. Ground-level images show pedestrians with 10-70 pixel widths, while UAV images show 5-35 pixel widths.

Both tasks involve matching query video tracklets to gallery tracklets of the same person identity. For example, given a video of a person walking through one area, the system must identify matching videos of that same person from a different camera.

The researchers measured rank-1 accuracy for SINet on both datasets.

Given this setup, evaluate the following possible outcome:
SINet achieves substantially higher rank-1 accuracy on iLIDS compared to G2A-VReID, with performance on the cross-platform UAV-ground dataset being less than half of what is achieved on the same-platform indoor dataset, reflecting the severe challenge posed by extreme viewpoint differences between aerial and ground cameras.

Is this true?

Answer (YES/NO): NO